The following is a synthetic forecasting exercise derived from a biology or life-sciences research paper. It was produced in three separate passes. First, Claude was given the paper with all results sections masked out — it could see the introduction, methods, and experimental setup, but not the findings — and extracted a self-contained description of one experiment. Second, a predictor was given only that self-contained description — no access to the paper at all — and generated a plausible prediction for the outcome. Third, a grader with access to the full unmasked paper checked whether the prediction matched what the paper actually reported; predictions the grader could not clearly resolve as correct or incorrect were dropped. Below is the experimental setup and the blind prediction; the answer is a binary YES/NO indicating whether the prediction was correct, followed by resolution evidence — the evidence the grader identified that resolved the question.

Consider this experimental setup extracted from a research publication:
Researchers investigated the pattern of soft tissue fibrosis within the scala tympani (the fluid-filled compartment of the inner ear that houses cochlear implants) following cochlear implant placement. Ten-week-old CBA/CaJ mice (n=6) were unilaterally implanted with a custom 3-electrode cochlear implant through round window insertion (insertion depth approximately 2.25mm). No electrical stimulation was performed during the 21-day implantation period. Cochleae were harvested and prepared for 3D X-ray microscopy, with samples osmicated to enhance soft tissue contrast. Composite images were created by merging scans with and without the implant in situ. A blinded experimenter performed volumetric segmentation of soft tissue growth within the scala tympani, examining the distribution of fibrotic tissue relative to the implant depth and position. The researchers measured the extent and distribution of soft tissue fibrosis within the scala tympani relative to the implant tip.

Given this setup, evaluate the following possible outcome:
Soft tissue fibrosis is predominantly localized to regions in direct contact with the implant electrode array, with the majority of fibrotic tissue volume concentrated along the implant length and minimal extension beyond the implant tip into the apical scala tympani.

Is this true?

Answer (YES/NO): YES